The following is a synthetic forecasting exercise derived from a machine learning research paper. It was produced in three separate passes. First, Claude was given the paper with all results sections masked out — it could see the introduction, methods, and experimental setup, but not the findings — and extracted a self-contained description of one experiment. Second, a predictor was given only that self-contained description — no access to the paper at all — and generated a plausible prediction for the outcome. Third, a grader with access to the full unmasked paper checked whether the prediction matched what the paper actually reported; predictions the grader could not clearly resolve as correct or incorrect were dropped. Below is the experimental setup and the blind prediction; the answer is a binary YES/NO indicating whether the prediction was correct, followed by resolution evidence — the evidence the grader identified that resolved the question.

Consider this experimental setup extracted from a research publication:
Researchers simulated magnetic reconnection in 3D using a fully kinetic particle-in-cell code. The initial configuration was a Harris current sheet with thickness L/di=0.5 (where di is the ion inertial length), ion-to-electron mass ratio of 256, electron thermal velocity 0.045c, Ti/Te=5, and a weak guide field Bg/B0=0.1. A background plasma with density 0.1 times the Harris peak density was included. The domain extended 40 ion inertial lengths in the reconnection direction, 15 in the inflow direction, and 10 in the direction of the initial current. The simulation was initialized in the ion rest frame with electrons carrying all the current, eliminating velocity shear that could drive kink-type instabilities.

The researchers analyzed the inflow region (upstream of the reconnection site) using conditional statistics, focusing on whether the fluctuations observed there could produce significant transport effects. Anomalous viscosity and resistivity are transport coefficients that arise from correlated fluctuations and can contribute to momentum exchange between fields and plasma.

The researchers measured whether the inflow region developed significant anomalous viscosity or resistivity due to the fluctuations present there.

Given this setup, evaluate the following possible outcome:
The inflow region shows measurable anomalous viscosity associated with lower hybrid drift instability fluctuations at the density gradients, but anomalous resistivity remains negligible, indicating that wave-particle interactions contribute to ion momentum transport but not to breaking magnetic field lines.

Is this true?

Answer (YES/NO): NO